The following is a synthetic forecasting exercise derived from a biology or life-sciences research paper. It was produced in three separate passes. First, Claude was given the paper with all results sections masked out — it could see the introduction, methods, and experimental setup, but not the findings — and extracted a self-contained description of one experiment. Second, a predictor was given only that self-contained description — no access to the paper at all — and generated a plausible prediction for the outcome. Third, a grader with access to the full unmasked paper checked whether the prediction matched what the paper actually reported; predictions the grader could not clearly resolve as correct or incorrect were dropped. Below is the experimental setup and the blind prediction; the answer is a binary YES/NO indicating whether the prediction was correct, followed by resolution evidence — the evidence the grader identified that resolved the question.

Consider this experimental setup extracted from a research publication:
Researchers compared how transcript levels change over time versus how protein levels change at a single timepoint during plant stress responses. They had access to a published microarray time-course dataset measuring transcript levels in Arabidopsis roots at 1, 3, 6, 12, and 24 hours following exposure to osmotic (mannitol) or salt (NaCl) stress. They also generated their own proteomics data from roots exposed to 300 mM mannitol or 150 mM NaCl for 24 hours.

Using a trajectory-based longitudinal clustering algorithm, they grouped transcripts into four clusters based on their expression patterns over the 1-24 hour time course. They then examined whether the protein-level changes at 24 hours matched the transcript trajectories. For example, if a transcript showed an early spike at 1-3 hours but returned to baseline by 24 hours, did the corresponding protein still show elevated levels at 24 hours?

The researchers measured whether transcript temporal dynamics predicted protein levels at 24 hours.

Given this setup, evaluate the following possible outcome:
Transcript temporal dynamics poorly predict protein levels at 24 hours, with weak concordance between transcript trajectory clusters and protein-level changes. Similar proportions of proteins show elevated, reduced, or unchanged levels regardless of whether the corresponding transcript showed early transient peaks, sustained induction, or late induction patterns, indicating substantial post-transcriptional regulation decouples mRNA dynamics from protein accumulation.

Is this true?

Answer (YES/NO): NO